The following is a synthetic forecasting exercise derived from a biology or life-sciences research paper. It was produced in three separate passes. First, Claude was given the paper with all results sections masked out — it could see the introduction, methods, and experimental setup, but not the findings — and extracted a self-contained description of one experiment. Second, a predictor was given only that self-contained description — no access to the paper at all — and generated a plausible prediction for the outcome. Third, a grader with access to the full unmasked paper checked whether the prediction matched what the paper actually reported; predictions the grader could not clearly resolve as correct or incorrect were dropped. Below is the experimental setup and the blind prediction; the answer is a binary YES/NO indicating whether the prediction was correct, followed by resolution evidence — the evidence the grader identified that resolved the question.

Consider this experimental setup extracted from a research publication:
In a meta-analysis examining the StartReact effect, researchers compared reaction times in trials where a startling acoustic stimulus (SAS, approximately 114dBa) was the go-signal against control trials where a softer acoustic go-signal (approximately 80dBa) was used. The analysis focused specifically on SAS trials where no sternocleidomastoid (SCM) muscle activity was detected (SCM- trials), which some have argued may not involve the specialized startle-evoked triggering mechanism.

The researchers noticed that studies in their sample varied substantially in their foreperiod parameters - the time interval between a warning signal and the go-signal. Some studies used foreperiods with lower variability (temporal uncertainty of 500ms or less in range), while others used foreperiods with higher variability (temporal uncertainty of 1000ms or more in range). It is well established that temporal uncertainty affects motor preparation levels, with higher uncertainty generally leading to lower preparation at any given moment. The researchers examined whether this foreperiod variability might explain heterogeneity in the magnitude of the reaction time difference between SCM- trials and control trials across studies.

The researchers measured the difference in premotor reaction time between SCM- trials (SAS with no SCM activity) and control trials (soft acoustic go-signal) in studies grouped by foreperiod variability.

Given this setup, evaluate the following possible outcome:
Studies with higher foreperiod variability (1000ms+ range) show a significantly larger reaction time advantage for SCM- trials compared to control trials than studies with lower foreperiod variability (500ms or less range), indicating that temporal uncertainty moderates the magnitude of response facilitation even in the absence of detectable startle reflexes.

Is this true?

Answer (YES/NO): YES